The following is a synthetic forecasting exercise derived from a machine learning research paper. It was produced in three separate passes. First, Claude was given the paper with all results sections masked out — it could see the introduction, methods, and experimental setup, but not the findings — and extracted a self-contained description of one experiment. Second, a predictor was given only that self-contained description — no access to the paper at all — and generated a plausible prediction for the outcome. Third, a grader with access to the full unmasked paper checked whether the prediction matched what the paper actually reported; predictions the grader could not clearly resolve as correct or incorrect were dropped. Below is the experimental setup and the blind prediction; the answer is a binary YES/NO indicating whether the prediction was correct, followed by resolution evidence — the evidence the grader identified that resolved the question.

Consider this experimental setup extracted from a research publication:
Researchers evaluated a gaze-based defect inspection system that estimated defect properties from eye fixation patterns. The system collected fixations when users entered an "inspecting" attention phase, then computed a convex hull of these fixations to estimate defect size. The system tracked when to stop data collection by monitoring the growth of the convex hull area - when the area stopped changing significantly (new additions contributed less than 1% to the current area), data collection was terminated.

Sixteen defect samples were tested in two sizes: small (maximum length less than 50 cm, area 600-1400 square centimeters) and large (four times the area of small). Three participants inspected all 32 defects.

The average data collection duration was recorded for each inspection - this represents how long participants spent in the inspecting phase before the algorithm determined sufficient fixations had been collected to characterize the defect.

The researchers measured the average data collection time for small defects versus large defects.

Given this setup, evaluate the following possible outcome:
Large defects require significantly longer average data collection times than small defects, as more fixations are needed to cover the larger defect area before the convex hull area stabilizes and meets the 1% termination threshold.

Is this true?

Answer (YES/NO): NO